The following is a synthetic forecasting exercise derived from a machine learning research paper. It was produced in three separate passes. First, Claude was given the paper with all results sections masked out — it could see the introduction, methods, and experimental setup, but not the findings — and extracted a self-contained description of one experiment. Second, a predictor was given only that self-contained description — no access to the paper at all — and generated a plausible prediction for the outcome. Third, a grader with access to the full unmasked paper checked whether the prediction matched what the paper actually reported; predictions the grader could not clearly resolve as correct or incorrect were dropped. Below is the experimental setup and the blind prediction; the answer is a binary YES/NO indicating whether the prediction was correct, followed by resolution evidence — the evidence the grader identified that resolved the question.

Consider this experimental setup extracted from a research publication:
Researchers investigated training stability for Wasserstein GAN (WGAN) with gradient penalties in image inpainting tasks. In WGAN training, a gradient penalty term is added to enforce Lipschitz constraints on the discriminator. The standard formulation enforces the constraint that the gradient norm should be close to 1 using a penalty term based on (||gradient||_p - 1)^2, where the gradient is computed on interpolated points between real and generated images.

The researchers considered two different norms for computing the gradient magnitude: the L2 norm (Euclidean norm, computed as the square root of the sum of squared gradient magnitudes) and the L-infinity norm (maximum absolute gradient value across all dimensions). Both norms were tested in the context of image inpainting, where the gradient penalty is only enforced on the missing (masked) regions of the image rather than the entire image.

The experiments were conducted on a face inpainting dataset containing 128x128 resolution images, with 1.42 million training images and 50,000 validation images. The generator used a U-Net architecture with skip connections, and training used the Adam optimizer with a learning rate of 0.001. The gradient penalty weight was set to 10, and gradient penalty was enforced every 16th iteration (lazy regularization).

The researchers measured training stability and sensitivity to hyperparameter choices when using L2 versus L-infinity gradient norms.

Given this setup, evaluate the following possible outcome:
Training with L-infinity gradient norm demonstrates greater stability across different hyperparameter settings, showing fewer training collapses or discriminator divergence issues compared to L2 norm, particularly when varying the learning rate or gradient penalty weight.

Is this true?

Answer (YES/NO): NO